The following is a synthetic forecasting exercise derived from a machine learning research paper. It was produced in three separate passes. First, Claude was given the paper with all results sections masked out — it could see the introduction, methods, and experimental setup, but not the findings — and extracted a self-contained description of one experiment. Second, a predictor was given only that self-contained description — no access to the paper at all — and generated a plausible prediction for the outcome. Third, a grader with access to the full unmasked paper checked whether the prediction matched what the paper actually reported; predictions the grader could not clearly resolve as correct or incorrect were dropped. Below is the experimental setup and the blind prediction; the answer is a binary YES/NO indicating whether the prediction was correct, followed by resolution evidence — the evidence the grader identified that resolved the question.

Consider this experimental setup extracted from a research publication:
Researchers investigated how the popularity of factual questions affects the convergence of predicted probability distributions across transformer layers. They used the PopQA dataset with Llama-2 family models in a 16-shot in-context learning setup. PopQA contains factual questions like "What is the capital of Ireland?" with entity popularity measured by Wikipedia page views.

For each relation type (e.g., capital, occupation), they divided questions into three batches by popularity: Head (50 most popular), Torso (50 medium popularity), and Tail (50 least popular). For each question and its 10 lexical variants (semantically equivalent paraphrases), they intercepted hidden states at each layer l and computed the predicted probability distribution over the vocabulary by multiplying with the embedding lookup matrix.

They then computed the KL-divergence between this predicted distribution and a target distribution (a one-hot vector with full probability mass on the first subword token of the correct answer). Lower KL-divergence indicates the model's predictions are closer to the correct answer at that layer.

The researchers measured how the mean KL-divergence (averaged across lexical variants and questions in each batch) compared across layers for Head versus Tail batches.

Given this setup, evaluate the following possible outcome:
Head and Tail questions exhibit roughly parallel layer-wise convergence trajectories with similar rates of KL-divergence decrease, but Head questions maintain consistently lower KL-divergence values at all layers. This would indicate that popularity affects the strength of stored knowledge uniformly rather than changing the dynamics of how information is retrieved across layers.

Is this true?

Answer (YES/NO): NO